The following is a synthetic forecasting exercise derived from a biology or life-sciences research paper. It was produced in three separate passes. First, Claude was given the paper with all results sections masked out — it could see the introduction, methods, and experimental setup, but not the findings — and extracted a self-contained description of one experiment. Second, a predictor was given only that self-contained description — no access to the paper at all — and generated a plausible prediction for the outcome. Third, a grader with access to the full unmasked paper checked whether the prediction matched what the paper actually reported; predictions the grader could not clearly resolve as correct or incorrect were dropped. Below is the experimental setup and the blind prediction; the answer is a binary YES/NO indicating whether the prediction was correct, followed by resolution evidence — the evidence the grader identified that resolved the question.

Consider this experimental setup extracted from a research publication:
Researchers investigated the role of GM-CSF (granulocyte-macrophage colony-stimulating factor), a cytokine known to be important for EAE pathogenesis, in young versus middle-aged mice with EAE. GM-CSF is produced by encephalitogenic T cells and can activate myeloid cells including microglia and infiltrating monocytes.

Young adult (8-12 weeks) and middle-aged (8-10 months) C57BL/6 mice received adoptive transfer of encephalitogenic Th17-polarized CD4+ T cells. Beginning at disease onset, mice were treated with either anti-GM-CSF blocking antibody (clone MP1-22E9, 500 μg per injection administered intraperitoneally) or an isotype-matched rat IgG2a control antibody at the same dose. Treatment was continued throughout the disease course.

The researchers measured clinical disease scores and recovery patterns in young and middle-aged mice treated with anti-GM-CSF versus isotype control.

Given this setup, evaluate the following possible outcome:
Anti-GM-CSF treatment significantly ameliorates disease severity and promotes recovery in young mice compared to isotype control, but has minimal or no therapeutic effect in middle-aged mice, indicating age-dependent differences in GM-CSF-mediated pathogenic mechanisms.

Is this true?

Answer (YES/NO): NO